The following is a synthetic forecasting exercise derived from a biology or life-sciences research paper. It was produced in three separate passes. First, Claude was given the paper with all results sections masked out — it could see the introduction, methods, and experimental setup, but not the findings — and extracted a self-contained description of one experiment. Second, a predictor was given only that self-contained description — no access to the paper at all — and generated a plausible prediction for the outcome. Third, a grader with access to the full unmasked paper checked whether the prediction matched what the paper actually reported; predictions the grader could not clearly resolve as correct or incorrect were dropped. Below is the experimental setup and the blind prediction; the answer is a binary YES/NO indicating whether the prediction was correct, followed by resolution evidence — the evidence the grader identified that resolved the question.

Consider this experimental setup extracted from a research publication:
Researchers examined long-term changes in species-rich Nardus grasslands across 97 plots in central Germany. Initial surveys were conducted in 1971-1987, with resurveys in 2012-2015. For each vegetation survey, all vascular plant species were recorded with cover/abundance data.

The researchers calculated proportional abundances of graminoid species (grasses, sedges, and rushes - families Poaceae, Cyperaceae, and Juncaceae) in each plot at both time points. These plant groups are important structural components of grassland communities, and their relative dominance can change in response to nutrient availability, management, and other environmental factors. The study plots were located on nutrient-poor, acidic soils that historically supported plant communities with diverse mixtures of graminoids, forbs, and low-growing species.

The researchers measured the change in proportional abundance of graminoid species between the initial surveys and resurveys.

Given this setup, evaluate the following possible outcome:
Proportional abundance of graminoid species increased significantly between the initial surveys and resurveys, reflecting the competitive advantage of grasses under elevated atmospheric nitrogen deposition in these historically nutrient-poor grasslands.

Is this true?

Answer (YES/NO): NO